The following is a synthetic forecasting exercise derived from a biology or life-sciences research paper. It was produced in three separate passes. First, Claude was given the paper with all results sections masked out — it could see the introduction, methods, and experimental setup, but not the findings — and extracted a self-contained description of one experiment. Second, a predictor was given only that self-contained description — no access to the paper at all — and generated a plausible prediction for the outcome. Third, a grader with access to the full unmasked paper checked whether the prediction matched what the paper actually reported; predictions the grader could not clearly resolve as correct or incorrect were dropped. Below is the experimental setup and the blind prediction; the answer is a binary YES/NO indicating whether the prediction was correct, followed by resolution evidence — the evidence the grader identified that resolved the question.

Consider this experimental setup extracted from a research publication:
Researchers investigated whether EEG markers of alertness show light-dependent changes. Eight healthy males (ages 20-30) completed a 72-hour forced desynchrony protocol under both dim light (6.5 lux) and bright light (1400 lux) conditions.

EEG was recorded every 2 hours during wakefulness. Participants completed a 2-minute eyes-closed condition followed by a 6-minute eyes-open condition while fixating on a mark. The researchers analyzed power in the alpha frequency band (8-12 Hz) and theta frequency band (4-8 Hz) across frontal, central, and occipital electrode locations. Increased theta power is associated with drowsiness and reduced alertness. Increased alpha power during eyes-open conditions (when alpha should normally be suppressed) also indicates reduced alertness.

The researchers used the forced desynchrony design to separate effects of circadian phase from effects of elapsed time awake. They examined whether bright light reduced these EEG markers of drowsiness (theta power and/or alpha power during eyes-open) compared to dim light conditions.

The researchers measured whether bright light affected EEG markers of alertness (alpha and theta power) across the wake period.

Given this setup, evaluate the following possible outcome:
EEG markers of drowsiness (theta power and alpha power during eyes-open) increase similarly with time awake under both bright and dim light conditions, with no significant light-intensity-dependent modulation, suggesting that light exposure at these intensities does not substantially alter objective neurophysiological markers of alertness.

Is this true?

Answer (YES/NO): NO